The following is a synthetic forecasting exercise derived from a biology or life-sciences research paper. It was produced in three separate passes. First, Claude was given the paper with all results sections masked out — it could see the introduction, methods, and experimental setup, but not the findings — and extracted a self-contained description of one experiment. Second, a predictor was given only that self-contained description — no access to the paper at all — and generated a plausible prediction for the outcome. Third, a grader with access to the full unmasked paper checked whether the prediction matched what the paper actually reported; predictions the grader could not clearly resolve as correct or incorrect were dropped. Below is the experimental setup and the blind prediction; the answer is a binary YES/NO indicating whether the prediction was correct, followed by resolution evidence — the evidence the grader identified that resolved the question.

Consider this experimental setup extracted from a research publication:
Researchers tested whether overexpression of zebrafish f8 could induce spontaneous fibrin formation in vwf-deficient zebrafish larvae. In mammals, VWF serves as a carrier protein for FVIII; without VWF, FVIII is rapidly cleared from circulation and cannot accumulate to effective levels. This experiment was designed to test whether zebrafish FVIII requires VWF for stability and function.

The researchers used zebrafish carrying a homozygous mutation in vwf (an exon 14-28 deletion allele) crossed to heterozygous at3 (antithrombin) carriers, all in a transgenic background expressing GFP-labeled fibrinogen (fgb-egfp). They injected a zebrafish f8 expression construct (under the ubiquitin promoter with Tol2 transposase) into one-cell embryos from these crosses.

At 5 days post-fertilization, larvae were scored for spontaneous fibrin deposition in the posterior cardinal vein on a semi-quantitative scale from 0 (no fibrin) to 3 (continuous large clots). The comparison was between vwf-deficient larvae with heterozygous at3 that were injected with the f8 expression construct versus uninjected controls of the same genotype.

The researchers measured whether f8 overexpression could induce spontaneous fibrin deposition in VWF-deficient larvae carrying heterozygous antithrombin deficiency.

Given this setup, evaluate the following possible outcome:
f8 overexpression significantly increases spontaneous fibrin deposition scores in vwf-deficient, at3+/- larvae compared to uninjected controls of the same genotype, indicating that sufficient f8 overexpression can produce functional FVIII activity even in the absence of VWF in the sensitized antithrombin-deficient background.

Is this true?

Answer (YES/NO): YES